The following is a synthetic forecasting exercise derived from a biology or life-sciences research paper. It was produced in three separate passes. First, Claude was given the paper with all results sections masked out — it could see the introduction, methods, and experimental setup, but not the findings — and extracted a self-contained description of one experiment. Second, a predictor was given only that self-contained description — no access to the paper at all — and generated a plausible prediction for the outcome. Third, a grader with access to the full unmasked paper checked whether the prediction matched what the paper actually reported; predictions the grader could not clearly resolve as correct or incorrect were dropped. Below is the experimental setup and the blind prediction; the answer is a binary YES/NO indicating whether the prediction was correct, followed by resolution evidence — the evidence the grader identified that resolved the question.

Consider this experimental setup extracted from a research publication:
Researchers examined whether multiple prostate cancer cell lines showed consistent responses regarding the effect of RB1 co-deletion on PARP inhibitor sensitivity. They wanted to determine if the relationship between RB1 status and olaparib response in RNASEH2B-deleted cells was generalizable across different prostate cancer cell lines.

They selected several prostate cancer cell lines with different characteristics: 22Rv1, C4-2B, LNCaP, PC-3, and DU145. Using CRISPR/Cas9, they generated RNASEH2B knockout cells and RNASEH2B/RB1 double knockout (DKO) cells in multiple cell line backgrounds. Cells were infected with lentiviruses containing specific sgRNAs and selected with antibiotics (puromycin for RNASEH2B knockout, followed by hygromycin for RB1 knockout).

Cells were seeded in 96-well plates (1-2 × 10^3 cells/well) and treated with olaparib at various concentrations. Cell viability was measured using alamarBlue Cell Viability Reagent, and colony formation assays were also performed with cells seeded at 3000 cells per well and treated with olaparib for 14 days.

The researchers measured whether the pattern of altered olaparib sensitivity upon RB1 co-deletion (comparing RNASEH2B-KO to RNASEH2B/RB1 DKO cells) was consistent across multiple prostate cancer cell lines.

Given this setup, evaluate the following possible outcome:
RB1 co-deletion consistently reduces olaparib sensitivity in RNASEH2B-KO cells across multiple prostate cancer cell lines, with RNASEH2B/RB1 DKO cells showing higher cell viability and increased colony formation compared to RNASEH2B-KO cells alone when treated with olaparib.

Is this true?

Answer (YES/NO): YES